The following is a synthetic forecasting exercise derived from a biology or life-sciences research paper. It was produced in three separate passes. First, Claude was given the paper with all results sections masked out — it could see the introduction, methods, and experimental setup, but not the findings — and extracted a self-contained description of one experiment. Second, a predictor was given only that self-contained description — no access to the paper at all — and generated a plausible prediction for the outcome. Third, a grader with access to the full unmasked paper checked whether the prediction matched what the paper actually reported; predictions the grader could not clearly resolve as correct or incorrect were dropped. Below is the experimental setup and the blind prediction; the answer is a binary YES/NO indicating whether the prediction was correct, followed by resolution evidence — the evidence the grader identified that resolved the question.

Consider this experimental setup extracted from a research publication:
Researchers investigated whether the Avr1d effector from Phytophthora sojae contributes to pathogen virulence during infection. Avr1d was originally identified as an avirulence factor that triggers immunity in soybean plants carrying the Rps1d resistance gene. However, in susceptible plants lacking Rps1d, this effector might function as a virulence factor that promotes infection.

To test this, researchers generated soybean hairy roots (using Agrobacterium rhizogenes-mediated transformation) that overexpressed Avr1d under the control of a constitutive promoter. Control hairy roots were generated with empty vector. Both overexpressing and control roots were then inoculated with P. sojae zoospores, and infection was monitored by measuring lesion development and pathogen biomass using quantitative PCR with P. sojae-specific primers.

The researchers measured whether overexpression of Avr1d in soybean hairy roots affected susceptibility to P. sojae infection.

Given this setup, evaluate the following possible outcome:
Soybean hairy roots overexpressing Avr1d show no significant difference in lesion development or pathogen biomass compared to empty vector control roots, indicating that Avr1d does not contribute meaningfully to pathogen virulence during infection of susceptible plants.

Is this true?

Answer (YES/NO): NO